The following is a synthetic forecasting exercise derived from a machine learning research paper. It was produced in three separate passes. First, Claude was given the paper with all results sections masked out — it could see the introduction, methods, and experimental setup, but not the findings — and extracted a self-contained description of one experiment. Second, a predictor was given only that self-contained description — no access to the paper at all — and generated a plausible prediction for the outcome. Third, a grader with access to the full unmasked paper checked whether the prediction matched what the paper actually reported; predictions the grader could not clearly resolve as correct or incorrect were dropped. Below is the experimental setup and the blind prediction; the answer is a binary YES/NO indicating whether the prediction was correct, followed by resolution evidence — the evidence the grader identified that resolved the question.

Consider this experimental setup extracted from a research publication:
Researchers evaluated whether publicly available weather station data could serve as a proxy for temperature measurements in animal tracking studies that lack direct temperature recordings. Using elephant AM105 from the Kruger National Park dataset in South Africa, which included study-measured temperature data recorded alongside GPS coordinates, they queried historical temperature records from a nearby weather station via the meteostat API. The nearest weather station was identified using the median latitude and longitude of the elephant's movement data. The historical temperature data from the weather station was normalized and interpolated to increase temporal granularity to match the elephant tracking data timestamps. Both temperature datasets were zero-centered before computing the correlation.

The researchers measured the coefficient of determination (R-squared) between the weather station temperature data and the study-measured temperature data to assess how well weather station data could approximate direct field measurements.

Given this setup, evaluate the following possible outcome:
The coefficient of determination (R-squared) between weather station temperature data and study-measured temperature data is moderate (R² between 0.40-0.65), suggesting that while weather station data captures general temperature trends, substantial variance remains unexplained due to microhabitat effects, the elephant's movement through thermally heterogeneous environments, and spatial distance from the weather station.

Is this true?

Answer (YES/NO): NO